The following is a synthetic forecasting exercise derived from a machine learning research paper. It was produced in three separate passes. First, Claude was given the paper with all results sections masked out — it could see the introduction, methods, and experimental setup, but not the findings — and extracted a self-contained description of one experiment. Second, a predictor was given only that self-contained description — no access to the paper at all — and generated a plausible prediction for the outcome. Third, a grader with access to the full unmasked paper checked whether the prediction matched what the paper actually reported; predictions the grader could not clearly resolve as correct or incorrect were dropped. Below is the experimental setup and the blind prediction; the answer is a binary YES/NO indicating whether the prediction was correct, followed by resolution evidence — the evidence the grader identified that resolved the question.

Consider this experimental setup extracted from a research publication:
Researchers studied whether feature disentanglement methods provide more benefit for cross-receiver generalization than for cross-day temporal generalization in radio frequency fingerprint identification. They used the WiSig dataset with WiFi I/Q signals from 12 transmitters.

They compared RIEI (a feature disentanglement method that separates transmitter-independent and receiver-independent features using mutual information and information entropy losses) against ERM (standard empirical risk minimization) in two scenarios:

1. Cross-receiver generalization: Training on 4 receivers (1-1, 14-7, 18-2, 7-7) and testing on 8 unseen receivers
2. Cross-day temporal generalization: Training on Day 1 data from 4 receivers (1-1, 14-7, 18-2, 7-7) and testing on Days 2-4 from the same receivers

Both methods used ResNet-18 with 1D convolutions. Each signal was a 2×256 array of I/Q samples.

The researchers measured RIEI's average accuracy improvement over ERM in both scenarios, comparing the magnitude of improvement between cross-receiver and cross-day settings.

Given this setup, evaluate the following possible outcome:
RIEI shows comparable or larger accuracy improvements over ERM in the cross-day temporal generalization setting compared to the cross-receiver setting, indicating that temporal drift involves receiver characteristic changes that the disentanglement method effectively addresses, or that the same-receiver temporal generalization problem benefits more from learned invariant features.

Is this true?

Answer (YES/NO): NO